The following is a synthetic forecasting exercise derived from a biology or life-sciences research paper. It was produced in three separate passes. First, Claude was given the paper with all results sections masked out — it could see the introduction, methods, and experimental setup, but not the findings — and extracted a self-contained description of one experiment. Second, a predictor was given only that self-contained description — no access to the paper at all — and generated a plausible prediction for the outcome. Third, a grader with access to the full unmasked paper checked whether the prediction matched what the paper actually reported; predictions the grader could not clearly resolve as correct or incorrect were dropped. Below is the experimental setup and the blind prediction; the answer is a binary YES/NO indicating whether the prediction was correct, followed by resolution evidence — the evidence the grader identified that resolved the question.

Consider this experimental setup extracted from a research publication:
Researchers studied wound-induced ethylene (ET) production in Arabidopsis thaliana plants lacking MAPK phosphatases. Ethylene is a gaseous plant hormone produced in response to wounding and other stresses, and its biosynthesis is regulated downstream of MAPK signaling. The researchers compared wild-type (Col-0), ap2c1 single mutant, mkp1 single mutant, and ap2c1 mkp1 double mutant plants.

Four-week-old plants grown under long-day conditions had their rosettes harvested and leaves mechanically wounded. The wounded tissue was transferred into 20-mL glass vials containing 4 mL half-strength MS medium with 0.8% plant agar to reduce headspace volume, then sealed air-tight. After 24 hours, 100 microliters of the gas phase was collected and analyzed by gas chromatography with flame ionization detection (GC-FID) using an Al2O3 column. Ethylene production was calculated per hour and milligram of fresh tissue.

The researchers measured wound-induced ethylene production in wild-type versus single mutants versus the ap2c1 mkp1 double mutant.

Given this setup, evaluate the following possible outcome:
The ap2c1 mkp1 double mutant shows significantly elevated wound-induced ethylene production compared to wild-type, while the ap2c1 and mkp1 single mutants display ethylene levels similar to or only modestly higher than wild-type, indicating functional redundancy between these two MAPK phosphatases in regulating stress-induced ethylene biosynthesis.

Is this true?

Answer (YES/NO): NO